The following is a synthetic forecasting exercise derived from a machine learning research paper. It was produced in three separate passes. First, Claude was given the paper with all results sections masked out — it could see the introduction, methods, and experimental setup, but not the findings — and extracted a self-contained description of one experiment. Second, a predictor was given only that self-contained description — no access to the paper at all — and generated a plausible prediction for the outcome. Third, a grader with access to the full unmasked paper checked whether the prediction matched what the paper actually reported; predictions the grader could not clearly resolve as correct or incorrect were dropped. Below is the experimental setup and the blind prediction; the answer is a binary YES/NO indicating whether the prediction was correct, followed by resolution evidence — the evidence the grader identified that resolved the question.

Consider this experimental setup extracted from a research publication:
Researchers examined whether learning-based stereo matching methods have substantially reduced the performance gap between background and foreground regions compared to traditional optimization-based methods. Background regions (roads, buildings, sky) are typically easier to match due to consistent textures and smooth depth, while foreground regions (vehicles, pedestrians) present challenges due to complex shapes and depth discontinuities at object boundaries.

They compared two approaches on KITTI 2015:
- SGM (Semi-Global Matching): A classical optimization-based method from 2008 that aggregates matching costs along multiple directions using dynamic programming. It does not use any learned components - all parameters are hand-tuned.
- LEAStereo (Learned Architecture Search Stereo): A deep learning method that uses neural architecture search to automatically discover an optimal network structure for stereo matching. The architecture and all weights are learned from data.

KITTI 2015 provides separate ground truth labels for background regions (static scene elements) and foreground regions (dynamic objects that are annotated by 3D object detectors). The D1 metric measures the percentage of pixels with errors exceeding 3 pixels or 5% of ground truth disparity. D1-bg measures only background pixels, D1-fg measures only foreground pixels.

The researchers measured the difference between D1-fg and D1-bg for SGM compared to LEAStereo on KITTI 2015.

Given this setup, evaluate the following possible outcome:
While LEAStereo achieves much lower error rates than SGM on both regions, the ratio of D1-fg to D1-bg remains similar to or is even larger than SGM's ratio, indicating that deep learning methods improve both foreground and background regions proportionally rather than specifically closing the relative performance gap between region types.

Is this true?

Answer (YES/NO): NO